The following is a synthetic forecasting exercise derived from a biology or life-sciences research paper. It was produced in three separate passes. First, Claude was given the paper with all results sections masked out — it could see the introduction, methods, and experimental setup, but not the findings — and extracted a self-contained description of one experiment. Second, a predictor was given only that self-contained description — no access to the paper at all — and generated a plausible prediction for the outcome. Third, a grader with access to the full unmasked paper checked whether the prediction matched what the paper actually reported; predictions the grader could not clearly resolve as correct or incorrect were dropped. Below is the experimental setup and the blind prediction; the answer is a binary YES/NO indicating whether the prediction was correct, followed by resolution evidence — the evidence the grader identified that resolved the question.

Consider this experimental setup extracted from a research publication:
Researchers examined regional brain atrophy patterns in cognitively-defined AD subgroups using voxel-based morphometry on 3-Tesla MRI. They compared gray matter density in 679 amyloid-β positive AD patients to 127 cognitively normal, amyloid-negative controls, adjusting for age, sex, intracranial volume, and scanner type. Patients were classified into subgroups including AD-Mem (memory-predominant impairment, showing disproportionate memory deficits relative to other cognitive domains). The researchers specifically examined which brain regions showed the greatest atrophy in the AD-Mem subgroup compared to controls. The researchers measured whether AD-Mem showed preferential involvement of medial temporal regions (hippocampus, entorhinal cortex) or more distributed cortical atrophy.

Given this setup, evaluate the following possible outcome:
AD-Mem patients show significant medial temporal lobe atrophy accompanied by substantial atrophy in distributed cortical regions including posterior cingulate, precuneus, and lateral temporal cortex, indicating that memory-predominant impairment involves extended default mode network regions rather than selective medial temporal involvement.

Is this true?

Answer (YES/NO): NO